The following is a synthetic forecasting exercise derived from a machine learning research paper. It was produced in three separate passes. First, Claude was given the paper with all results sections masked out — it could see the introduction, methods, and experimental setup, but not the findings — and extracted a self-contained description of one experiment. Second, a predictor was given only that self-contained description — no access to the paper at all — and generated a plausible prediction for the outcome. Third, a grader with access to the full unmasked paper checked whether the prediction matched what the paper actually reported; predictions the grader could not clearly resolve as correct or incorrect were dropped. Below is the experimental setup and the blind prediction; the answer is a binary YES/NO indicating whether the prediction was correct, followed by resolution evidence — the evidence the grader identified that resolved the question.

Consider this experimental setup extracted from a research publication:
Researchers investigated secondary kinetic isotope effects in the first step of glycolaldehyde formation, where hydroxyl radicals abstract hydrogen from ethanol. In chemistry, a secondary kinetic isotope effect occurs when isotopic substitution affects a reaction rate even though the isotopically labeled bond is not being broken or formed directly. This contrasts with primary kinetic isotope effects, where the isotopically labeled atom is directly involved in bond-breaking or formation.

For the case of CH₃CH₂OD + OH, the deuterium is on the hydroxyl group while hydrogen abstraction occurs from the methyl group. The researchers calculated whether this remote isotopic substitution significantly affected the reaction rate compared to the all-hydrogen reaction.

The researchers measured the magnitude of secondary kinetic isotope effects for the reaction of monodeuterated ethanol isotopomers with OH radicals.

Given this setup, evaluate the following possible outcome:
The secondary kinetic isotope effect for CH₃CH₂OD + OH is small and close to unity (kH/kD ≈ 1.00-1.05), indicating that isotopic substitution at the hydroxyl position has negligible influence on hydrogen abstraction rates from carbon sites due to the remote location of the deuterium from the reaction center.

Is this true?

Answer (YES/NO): YES